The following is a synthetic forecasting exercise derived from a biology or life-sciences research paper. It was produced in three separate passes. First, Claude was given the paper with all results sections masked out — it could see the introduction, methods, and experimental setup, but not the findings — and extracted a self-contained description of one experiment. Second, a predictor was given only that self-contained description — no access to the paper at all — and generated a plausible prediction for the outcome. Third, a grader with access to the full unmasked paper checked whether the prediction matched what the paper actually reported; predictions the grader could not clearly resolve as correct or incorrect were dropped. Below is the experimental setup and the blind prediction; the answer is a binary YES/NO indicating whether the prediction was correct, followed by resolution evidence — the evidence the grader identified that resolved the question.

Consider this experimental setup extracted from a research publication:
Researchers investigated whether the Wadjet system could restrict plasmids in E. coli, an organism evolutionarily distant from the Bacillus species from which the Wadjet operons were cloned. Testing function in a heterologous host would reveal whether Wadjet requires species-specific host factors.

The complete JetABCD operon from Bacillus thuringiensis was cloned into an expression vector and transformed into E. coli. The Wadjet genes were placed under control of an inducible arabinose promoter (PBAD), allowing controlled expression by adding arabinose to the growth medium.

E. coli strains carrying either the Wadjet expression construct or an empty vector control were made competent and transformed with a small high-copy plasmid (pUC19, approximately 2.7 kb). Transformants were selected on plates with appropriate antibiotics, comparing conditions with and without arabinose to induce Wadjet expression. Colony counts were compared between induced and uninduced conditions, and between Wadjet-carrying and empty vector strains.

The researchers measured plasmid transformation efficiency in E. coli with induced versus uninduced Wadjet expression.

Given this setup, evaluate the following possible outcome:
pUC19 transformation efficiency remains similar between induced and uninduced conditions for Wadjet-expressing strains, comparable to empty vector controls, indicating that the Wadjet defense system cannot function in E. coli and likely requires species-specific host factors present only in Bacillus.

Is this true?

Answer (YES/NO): NO